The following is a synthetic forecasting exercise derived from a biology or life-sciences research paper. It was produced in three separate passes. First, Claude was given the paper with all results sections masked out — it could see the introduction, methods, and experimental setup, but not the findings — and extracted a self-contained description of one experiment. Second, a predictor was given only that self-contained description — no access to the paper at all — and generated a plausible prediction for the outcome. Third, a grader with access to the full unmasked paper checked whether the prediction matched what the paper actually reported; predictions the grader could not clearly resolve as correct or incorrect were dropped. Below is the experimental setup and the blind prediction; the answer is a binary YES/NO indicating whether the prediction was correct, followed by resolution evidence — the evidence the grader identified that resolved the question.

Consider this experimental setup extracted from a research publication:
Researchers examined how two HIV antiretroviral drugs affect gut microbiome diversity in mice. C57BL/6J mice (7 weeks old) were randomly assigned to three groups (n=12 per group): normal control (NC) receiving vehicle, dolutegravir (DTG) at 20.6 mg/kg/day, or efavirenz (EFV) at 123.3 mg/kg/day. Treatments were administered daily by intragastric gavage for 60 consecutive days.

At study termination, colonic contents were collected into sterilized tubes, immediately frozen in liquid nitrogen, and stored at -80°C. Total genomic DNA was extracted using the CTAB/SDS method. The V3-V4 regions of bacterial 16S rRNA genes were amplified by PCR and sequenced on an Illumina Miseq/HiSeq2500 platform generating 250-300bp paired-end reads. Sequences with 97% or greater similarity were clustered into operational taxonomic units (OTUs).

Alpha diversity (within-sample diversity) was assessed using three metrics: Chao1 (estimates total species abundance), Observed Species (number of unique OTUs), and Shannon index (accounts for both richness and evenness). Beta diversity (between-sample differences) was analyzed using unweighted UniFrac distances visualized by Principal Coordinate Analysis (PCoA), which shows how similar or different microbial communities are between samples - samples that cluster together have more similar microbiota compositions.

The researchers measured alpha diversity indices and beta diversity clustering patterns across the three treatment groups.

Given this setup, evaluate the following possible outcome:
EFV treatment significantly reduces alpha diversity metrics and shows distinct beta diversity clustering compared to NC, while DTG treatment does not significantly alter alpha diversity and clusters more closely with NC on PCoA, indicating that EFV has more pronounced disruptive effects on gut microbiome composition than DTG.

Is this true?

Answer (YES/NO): NO